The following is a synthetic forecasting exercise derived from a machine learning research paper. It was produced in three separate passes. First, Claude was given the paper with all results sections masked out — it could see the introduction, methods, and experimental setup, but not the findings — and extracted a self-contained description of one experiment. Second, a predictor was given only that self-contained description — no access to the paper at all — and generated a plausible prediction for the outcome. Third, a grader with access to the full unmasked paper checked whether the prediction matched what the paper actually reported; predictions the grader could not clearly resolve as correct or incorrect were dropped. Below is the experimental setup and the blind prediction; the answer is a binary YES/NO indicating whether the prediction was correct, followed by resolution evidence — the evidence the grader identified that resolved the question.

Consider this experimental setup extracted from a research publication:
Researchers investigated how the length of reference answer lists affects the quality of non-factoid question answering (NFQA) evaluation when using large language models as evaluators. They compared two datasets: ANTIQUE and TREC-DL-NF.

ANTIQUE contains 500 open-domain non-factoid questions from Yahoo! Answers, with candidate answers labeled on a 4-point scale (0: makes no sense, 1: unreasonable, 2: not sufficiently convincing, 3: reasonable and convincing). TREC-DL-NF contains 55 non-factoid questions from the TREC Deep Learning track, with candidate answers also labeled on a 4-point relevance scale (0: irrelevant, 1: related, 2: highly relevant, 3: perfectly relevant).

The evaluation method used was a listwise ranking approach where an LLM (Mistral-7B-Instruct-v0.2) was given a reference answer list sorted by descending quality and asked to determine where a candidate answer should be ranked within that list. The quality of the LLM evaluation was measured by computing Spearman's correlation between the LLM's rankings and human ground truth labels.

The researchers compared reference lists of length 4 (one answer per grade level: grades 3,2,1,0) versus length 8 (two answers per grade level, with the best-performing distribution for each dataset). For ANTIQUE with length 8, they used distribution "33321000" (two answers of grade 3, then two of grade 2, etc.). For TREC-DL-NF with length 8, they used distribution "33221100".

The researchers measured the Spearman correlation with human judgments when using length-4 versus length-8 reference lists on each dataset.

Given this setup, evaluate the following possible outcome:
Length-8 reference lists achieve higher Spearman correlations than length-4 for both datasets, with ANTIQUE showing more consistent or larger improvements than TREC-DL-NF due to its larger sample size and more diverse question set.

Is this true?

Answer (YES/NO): NO